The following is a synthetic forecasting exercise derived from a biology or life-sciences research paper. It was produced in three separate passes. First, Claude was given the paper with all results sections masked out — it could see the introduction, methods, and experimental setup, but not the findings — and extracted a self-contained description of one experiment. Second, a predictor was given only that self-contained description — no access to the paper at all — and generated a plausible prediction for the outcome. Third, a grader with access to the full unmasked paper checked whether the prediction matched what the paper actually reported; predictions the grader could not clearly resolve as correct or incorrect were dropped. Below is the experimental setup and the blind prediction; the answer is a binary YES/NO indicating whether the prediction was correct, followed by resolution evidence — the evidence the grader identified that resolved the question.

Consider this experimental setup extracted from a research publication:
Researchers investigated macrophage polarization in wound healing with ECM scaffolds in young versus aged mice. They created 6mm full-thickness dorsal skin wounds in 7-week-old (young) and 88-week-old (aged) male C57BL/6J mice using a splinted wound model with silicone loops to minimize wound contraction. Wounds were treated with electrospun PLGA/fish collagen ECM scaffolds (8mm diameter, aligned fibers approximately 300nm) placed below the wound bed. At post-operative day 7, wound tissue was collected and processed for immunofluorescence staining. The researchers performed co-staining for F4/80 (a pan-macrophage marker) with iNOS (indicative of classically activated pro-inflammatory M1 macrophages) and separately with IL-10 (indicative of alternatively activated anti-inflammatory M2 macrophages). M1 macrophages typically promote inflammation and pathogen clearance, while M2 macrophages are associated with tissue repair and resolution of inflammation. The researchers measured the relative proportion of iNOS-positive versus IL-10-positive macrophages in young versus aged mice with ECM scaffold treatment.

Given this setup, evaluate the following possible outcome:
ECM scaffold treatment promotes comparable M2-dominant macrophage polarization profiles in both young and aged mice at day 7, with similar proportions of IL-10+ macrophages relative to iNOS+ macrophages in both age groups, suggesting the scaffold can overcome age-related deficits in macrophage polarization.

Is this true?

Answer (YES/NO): NO